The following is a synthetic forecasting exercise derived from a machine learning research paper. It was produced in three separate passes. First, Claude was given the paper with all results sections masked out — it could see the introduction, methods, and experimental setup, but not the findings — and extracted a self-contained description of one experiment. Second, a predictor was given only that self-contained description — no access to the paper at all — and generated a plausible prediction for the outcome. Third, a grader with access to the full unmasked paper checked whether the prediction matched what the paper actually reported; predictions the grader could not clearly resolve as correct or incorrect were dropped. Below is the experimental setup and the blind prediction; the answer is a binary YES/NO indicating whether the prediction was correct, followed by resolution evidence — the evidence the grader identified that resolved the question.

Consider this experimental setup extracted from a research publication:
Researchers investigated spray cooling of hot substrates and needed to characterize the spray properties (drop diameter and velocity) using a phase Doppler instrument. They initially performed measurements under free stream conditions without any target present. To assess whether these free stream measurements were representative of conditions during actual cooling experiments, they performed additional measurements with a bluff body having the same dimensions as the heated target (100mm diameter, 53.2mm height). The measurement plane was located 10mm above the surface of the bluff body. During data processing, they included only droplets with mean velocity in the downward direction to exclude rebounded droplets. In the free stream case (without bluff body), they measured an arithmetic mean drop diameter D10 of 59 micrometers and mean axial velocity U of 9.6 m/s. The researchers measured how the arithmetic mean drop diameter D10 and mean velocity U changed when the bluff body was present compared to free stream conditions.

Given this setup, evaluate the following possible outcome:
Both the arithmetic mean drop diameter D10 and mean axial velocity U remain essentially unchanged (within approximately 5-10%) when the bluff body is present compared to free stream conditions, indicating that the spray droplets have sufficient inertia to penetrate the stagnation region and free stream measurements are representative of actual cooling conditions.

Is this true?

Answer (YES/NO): NO